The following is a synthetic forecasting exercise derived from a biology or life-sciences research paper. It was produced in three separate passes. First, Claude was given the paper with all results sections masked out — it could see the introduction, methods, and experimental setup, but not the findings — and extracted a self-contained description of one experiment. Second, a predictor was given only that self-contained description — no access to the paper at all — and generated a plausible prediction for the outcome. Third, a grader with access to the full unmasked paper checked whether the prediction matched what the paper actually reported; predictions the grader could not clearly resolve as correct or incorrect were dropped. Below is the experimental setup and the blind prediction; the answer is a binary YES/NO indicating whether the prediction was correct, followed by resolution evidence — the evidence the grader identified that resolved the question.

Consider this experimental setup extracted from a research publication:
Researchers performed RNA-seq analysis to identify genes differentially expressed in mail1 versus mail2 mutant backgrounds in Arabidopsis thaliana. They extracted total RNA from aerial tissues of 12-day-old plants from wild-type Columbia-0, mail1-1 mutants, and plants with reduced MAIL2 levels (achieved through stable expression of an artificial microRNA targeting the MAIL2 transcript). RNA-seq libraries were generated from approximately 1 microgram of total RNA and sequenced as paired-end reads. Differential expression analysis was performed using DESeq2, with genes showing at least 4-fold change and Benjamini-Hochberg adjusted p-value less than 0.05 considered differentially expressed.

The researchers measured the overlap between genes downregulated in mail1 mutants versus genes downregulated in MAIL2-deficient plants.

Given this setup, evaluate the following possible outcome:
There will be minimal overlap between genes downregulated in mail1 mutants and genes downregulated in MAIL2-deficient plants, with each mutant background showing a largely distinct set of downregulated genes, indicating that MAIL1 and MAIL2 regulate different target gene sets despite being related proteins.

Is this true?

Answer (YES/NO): YES